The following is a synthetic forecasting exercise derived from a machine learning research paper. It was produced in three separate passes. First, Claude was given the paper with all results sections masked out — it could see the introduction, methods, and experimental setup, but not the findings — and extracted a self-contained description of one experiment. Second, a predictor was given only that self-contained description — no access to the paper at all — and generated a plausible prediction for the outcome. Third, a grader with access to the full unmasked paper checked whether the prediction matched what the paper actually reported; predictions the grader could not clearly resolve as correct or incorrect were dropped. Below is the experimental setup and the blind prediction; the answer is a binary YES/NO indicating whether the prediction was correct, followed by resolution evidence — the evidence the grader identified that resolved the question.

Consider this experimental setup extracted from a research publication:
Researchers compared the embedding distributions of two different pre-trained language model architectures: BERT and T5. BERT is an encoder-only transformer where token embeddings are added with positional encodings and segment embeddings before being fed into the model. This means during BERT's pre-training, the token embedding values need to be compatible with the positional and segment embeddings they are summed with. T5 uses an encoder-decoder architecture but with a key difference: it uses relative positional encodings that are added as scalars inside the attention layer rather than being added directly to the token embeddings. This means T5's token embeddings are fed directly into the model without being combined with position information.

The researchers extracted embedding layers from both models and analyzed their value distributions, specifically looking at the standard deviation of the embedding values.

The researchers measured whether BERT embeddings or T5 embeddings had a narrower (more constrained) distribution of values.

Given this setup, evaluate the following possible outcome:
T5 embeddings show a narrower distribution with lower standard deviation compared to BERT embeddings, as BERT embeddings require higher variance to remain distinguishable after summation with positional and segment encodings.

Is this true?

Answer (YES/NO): NO